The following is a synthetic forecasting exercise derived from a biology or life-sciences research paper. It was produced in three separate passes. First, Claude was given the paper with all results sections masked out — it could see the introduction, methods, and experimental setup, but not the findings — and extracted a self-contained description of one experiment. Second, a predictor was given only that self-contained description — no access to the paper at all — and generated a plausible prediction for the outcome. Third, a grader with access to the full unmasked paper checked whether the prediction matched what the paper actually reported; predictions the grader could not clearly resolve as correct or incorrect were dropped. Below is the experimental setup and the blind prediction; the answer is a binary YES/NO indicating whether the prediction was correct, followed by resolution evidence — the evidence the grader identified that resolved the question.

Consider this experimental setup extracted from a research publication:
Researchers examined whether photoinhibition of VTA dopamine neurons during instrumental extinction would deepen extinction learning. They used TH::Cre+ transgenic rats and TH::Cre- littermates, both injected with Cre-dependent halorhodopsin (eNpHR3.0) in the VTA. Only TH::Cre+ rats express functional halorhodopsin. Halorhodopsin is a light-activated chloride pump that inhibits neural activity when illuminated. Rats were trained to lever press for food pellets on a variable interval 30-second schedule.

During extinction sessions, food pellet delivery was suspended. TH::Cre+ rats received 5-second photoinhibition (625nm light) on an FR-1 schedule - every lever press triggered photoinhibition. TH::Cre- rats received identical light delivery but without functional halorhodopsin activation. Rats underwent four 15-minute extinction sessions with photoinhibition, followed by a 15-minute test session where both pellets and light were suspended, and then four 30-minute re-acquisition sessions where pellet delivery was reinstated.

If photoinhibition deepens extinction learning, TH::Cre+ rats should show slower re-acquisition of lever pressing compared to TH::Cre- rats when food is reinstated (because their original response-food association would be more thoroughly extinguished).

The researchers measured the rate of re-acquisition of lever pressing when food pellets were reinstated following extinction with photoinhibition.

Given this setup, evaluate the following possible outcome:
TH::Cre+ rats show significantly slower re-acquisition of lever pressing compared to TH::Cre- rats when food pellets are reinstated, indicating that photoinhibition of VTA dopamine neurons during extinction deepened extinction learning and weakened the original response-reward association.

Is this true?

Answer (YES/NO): NO